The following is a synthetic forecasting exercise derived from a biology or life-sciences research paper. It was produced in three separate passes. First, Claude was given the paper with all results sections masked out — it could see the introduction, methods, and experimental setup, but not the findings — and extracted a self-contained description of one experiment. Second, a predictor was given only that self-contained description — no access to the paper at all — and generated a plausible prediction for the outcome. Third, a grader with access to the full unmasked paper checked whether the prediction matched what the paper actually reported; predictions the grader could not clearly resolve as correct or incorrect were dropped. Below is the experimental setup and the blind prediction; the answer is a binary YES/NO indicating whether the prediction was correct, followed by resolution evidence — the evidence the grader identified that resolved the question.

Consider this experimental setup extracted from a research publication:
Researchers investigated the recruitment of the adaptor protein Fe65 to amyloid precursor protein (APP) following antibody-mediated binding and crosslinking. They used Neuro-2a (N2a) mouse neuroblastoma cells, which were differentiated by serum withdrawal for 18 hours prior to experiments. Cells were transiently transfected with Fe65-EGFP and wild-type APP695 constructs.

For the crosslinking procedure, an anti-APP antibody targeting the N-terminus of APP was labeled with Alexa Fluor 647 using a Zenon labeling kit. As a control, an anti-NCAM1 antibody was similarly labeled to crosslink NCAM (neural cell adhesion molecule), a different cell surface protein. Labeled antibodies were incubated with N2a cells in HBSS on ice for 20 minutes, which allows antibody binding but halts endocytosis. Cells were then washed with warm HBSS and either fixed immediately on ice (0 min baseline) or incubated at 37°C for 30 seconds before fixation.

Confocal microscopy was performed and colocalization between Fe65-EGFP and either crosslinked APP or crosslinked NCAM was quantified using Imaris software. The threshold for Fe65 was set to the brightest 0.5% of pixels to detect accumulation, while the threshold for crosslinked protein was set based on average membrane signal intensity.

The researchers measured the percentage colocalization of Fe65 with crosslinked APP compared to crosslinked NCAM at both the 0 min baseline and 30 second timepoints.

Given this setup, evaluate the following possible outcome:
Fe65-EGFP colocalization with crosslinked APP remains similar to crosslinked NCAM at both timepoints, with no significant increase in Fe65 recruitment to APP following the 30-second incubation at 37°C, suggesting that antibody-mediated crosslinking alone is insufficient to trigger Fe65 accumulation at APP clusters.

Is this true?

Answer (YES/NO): NO